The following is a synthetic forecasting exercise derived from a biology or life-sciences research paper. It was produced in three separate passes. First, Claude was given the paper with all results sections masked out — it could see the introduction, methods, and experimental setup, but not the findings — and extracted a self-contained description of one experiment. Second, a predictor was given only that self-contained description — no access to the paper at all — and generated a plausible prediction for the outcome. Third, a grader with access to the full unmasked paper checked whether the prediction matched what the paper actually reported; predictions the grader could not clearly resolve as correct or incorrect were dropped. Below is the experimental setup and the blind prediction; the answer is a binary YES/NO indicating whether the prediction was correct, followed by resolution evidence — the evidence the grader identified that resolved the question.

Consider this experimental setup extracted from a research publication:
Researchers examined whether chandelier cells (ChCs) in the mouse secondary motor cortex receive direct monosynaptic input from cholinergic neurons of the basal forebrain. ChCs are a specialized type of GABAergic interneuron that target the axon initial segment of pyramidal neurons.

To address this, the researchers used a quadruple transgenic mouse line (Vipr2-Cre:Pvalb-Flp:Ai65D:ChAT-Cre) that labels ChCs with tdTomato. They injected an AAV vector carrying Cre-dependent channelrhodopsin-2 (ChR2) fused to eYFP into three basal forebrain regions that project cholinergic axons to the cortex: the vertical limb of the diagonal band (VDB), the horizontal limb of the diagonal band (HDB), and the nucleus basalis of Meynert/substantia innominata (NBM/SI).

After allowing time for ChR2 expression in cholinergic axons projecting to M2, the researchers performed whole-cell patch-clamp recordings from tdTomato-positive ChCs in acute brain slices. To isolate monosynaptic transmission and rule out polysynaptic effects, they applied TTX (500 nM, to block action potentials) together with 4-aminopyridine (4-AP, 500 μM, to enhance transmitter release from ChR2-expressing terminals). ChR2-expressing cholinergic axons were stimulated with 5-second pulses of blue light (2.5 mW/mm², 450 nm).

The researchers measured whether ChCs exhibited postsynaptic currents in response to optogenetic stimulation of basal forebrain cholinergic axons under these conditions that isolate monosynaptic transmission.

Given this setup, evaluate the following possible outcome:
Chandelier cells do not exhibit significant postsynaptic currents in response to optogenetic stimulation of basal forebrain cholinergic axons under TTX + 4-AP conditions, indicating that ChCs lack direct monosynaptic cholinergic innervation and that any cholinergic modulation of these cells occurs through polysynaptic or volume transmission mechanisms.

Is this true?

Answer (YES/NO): NO